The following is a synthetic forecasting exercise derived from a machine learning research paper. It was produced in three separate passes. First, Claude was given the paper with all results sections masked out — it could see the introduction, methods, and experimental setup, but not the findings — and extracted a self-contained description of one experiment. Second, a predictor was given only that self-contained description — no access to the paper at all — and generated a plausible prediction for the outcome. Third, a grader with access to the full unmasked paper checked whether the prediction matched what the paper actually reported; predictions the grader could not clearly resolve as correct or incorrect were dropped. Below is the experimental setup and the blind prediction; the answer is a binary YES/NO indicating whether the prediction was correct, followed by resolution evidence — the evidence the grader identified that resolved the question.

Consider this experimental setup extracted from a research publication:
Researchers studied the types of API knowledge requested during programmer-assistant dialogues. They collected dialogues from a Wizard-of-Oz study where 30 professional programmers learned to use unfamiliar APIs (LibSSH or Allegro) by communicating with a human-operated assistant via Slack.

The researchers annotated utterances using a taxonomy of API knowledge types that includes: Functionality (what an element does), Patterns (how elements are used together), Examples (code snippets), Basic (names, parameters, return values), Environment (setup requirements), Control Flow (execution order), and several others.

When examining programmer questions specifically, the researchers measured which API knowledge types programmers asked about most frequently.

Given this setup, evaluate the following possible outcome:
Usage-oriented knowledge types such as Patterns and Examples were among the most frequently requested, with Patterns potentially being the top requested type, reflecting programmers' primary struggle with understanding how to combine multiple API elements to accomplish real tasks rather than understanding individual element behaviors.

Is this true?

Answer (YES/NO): NO